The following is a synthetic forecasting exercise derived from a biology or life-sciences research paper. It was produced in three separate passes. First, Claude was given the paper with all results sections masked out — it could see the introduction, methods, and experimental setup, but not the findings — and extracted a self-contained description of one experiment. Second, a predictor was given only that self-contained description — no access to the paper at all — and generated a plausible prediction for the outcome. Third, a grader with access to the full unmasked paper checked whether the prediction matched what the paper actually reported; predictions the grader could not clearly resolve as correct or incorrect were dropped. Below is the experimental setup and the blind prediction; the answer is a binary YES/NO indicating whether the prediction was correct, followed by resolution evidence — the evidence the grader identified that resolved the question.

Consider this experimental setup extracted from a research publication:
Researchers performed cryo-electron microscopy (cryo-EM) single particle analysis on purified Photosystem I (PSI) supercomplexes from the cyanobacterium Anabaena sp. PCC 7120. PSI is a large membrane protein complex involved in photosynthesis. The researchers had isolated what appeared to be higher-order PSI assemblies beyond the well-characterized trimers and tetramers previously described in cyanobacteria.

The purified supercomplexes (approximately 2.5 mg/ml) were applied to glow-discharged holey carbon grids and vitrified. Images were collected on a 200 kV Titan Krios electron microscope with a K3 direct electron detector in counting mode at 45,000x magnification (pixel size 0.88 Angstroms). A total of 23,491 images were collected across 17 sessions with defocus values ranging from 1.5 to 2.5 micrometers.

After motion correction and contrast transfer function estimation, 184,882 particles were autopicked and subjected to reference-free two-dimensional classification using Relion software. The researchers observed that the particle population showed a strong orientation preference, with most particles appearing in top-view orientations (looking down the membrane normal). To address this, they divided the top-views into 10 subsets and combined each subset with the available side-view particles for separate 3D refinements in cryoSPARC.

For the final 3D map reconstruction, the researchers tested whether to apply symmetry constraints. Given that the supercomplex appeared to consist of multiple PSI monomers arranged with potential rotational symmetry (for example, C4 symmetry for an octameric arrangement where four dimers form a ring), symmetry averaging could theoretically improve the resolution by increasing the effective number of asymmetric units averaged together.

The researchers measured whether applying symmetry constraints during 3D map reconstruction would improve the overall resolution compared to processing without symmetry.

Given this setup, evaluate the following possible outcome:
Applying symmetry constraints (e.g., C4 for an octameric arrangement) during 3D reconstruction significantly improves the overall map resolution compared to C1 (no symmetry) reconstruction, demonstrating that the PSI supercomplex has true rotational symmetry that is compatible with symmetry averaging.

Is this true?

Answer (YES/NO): NO